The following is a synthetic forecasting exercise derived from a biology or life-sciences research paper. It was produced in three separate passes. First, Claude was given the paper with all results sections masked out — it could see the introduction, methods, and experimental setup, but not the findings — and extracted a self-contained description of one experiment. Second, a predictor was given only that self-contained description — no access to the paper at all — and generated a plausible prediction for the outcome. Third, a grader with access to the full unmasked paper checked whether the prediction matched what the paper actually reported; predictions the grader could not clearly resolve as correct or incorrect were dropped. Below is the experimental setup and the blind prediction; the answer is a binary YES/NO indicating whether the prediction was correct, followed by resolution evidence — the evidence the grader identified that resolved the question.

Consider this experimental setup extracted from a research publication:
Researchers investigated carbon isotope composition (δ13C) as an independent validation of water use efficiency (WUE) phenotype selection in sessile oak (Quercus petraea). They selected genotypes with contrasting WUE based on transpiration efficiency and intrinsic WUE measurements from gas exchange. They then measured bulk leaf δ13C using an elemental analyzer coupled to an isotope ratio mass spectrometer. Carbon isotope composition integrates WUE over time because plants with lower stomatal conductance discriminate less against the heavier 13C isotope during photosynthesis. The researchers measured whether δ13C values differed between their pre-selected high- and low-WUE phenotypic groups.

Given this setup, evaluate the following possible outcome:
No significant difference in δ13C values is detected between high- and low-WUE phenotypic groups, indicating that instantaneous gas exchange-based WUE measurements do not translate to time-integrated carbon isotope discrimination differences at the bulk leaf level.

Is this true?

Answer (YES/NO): NO